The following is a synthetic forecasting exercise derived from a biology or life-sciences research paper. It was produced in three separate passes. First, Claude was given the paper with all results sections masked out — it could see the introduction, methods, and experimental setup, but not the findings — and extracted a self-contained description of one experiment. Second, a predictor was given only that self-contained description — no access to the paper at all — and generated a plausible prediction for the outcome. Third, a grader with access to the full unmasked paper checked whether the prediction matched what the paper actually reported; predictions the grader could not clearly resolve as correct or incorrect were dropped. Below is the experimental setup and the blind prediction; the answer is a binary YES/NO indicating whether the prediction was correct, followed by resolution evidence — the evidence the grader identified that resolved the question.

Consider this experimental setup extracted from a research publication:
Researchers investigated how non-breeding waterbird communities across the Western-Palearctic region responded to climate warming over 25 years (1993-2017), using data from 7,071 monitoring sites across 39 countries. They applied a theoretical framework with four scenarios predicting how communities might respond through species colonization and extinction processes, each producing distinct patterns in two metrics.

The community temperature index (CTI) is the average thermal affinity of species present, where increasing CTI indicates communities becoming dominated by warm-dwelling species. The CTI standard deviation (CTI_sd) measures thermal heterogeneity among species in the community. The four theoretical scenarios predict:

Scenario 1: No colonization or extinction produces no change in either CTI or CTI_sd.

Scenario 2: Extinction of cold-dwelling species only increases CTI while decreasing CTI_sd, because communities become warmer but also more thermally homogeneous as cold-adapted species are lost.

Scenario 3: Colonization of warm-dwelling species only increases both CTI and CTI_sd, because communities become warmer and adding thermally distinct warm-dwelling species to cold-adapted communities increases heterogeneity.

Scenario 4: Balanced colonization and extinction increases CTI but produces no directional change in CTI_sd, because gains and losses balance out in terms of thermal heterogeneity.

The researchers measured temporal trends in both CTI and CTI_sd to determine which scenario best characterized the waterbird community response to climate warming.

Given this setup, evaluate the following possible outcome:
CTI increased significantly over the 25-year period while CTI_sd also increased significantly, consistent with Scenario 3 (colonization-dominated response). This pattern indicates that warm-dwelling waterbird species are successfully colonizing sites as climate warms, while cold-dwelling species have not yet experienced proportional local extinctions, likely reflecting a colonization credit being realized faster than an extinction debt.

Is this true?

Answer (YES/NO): NO